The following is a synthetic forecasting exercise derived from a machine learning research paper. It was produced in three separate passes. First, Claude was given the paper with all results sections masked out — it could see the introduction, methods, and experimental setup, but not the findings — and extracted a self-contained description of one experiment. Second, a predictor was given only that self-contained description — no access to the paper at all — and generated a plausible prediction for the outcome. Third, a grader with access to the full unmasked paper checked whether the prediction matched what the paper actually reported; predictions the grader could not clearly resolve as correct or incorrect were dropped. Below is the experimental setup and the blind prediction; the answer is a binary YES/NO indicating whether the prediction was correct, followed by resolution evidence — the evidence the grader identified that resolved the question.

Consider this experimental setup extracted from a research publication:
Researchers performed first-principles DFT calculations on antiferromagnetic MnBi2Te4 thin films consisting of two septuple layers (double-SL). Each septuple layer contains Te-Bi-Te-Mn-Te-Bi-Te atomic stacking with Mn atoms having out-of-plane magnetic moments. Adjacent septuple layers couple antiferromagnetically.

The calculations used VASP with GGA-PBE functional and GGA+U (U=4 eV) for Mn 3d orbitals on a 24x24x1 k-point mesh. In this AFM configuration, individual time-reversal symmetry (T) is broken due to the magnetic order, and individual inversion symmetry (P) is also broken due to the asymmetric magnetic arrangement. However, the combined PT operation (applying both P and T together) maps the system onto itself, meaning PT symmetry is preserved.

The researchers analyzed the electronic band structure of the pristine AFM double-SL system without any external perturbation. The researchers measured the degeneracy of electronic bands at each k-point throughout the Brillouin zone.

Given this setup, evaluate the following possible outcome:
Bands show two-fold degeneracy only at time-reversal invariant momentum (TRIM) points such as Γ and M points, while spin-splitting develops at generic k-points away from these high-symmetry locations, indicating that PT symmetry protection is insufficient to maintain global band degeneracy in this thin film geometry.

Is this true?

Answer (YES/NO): NO